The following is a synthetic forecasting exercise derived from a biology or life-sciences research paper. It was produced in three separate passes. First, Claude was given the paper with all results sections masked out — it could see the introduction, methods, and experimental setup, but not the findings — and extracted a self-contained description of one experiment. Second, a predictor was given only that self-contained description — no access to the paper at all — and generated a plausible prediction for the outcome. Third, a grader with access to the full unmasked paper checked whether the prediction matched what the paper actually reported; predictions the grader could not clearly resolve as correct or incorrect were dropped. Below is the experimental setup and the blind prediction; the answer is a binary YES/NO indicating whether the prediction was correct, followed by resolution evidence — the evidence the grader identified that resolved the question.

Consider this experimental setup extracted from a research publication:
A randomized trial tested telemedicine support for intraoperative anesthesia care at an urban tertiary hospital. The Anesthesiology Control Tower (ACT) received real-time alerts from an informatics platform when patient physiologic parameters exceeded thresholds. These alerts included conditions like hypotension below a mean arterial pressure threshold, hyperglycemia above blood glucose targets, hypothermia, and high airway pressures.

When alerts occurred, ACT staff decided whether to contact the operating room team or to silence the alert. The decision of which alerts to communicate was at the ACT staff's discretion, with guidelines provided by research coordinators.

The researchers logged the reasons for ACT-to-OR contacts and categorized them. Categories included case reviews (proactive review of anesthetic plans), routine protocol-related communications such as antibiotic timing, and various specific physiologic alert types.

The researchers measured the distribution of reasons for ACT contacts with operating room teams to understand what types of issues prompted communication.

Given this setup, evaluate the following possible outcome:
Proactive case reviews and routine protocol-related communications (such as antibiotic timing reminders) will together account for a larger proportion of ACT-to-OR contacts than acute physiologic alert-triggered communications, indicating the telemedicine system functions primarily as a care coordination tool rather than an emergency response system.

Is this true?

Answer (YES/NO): YES